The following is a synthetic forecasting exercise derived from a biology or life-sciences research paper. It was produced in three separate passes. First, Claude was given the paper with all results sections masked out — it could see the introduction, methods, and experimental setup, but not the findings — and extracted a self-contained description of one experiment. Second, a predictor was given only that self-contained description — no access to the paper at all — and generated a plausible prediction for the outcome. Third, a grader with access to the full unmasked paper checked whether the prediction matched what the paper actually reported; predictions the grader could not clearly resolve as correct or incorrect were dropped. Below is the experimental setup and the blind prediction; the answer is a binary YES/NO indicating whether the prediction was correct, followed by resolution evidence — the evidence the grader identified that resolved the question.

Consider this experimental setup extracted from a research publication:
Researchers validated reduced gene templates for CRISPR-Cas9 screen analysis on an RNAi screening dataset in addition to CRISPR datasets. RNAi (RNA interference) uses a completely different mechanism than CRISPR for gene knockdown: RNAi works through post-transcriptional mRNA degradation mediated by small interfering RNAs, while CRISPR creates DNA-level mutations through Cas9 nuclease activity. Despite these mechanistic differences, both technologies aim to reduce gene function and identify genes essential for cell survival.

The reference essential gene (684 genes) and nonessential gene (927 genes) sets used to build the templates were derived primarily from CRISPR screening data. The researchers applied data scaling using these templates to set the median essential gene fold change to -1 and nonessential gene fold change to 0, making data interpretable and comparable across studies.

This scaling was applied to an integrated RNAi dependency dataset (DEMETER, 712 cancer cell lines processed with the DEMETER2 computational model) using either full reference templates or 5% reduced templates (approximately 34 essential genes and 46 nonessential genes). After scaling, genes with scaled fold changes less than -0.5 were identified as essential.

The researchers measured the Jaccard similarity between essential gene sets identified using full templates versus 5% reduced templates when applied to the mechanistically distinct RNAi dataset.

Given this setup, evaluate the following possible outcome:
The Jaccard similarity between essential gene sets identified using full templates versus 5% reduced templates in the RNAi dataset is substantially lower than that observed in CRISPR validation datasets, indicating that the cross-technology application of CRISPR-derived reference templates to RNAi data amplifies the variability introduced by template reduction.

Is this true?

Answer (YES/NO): NO